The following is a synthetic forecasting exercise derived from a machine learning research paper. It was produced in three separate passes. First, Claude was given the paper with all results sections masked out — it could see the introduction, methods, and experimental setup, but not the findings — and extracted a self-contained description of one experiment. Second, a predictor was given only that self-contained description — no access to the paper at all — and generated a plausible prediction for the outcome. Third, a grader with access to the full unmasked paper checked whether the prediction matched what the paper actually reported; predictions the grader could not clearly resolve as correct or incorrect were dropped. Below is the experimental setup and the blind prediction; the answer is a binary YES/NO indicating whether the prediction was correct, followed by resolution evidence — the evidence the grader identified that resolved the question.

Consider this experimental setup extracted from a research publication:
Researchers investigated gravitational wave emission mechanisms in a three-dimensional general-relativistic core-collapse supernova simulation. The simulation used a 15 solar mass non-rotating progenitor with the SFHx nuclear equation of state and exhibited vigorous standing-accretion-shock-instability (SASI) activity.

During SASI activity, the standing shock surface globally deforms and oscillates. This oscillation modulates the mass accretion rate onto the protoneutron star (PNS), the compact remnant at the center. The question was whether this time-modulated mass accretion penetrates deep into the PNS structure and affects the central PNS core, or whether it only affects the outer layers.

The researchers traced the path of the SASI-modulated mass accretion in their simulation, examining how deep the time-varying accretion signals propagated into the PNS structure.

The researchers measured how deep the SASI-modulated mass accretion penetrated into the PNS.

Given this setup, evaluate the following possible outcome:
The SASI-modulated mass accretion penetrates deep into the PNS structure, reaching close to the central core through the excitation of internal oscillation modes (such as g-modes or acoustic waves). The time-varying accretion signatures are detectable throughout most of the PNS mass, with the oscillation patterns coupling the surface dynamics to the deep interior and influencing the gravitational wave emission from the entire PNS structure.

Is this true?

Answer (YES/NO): YES